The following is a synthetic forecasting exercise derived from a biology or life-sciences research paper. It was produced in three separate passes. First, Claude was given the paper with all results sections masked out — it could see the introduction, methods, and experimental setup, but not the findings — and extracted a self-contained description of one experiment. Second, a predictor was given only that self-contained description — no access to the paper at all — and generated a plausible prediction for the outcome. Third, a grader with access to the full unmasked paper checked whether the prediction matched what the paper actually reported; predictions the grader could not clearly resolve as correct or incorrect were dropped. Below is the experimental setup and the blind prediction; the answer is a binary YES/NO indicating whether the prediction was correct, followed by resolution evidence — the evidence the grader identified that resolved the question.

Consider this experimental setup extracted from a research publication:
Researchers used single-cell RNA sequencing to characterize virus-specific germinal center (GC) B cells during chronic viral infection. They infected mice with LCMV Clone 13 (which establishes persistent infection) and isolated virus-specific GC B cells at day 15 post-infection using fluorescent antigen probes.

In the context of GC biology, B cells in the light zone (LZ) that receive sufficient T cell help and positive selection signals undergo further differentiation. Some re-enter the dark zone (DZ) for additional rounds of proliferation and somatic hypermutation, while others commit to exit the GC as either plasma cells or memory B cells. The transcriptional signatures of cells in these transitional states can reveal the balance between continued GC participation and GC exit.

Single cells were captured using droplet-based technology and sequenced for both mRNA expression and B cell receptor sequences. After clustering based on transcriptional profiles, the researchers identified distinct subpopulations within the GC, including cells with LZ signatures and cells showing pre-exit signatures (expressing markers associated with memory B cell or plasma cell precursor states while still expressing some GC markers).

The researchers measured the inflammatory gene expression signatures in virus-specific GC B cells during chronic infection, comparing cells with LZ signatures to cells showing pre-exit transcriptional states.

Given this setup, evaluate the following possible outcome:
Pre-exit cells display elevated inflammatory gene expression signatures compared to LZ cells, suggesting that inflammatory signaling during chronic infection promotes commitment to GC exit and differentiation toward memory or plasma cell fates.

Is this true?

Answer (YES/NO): YES